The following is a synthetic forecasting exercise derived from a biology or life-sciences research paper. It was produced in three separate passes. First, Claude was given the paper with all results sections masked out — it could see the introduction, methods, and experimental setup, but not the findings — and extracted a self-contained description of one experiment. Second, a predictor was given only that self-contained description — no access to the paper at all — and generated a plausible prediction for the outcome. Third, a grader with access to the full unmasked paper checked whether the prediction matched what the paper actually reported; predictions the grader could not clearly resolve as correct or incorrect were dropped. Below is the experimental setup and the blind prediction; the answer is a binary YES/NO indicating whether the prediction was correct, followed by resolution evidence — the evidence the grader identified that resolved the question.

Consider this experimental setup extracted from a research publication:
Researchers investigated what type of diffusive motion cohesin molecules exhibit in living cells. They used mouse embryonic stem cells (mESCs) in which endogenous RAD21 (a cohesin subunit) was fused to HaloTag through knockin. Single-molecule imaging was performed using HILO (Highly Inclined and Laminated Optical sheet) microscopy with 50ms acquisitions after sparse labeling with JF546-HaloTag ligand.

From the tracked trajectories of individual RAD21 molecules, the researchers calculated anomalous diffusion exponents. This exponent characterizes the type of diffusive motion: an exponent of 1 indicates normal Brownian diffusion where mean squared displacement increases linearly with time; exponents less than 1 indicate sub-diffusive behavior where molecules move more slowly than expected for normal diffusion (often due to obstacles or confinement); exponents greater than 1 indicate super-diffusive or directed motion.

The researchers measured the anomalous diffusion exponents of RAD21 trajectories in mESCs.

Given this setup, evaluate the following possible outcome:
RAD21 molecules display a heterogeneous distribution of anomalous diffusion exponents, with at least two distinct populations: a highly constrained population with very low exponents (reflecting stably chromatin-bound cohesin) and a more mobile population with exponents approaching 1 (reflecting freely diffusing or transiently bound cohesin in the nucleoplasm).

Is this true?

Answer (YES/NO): NO